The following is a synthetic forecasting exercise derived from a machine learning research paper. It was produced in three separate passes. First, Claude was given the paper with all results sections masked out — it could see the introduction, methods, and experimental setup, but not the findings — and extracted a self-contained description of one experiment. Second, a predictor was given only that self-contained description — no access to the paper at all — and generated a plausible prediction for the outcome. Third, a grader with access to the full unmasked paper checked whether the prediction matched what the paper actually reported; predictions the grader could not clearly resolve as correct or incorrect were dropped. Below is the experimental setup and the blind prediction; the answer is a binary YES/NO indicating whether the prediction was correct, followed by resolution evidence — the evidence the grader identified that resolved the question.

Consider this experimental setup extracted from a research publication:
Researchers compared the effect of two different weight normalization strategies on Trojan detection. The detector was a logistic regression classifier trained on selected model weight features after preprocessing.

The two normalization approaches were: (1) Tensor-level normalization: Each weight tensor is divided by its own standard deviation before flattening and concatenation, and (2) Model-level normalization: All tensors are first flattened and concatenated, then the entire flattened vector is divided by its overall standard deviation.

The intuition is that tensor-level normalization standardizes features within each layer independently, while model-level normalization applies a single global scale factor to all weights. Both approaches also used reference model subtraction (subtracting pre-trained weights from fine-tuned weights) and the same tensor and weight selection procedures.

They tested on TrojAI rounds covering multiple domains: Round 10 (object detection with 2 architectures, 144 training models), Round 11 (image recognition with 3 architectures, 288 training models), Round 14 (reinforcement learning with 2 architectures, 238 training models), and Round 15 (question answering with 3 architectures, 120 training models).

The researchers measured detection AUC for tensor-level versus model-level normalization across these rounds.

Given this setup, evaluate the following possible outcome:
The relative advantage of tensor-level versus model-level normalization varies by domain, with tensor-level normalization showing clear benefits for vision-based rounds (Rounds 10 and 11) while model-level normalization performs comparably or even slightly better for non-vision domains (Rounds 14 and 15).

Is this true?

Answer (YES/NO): NO